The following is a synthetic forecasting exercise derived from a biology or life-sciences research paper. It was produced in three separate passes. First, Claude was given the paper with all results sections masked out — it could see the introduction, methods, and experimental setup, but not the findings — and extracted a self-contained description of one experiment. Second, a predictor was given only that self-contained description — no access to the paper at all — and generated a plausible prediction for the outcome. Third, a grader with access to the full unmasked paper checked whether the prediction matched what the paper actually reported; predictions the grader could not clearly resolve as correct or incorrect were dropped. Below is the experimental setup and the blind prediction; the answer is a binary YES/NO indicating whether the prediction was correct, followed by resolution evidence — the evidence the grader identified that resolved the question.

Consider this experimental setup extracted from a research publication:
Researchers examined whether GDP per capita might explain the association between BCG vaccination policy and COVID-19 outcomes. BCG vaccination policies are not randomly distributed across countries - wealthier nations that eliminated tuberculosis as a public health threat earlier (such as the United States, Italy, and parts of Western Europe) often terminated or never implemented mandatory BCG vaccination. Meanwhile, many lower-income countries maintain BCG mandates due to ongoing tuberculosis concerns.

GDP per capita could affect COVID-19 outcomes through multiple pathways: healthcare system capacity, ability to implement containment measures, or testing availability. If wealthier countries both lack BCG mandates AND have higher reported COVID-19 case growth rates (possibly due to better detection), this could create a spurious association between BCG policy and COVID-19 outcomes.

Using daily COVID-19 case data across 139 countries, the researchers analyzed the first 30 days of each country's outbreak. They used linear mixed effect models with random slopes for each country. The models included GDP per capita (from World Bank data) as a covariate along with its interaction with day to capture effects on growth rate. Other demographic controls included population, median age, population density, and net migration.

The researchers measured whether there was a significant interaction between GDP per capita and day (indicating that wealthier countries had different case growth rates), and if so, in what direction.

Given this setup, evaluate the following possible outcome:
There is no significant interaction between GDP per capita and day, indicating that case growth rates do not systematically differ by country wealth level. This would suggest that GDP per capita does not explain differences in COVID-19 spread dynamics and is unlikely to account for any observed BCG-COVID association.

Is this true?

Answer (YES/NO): NO